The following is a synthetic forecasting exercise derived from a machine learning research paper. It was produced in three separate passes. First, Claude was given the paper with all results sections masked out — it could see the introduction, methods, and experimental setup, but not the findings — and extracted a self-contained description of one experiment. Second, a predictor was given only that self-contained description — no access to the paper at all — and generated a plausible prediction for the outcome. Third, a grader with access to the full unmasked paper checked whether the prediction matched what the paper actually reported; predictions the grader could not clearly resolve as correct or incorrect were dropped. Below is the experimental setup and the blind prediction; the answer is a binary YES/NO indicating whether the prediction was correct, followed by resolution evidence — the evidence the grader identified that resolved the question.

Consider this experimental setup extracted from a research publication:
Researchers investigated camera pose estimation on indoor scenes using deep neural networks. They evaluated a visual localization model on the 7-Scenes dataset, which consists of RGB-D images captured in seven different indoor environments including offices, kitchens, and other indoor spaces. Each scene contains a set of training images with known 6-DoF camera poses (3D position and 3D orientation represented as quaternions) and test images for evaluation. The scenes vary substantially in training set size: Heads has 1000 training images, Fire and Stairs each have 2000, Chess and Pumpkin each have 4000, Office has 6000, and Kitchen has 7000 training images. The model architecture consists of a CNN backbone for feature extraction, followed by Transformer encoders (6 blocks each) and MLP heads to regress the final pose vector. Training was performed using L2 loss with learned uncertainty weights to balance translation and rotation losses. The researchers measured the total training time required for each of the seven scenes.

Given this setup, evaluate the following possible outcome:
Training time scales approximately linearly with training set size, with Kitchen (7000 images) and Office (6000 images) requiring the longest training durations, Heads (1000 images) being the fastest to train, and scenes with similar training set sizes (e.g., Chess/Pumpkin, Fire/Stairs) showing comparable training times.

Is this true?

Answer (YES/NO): NO